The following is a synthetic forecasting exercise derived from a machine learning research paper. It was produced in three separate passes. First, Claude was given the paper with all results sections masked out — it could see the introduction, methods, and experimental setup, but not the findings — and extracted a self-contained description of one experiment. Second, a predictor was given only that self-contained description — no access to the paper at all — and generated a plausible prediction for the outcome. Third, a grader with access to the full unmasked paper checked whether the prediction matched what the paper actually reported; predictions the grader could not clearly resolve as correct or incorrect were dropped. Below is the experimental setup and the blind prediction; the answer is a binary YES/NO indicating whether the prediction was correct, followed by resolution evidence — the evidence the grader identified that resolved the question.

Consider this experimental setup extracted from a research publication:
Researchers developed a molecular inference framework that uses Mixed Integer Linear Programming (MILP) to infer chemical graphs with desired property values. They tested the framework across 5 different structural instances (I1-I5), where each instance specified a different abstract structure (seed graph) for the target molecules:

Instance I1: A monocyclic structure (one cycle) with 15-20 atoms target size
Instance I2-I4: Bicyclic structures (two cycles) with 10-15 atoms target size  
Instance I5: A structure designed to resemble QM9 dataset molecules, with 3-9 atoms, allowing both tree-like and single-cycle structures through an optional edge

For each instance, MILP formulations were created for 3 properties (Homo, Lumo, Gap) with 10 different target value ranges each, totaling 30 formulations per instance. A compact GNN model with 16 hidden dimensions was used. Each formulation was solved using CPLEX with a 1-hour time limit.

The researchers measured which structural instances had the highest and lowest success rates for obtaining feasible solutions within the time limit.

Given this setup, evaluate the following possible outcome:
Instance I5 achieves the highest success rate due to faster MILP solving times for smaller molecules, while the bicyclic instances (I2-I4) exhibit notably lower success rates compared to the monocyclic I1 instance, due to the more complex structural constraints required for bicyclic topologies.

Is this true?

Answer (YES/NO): YES